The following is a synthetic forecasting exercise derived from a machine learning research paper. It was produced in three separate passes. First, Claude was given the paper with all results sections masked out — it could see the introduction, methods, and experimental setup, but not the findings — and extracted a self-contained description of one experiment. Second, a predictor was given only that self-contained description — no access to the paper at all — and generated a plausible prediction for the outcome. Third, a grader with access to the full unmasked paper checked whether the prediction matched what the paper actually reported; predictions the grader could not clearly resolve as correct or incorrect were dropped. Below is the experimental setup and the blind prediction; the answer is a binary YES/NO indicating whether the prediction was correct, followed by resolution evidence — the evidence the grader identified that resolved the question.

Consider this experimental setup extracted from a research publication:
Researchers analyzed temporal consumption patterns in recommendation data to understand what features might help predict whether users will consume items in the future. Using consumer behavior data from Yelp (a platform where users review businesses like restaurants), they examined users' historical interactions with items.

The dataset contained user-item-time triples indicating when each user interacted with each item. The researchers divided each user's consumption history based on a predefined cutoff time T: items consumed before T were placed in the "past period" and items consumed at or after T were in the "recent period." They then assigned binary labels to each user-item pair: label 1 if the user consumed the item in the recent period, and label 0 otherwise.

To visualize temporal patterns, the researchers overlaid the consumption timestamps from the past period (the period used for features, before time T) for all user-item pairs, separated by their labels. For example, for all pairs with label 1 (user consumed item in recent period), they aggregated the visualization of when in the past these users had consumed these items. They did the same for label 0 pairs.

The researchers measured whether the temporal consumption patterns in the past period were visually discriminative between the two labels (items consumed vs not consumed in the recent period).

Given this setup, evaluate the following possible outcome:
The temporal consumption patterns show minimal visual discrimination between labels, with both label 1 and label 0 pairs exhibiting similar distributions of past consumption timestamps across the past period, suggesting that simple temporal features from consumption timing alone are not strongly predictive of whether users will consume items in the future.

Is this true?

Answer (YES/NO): NO